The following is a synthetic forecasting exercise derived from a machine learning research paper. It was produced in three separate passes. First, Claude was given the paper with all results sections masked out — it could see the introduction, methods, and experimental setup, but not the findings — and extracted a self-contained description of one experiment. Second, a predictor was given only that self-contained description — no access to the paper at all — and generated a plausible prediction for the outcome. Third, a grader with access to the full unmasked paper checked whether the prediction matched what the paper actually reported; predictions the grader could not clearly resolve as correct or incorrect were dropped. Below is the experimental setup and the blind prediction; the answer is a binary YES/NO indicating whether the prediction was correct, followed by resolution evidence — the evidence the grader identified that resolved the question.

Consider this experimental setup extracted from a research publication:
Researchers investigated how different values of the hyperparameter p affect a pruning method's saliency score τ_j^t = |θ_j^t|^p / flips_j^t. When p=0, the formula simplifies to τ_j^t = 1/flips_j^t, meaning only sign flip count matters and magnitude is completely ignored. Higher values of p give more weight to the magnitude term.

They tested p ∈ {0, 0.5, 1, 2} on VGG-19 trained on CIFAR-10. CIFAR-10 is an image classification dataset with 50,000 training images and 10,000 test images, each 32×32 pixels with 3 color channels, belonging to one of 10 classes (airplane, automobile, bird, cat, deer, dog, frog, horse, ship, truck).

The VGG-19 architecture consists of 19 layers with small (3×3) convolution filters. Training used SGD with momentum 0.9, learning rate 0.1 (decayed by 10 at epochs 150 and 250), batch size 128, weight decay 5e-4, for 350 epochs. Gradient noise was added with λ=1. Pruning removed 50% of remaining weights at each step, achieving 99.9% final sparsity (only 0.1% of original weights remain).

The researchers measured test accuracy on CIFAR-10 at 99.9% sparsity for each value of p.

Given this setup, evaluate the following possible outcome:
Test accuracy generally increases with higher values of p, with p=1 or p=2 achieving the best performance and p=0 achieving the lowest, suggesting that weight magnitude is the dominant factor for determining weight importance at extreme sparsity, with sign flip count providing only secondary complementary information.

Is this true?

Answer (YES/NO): NO